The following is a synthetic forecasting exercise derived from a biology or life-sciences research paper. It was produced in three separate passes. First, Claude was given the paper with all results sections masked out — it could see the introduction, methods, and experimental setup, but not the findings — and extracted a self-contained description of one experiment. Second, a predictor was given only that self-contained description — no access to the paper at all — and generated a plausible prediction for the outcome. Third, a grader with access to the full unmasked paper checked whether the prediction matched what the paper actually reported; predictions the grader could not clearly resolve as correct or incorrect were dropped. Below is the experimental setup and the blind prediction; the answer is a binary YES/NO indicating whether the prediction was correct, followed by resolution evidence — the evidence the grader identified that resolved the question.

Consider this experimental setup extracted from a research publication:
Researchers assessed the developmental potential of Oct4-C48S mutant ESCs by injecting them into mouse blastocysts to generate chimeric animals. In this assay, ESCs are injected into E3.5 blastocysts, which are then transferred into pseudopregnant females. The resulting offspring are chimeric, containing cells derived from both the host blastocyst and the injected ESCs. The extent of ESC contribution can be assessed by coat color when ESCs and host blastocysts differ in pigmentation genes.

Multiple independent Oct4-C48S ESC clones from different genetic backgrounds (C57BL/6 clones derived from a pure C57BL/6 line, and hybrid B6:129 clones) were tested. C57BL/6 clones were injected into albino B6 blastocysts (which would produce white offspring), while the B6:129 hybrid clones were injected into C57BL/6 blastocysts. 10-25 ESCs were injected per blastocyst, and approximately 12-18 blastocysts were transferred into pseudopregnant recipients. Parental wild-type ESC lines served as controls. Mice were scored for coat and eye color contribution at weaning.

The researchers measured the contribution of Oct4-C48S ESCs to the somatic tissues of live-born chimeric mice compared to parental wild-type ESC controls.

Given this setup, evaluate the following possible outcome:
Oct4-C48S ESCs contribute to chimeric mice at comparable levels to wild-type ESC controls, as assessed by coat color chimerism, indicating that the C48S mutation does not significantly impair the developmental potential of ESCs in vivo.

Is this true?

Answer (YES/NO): NO